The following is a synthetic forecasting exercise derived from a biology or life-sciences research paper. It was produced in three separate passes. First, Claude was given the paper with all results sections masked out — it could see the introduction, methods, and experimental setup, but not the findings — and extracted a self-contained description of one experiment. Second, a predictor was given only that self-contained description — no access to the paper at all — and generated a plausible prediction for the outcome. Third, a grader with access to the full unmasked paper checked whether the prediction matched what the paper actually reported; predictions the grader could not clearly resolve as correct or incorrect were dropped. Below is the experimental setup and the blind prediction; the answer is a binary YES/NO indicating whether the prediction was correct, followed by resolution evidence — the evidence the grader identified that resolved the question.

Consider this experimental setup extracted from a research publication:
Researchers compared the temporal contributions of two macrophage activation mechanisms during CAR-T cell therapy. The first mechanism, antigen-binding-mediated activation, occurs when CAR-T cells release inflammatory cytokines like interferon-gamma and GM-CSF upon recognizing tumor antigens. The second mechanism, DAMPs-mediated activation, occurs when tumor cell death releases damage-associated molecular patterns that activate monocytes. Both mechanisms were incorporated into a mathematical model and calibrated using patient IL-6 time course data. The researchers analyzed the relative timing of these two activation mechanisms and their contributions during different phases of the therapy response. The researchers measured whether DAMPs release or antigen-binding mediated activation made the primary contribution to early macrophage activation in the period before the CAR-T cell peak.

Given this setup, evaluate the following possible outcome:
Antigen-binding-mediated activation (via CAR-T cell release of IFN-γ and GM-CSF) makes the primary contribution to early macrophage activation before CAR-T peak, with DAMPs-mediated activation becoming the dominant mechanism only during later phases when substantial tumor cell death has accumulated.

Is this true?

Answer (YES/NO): NO